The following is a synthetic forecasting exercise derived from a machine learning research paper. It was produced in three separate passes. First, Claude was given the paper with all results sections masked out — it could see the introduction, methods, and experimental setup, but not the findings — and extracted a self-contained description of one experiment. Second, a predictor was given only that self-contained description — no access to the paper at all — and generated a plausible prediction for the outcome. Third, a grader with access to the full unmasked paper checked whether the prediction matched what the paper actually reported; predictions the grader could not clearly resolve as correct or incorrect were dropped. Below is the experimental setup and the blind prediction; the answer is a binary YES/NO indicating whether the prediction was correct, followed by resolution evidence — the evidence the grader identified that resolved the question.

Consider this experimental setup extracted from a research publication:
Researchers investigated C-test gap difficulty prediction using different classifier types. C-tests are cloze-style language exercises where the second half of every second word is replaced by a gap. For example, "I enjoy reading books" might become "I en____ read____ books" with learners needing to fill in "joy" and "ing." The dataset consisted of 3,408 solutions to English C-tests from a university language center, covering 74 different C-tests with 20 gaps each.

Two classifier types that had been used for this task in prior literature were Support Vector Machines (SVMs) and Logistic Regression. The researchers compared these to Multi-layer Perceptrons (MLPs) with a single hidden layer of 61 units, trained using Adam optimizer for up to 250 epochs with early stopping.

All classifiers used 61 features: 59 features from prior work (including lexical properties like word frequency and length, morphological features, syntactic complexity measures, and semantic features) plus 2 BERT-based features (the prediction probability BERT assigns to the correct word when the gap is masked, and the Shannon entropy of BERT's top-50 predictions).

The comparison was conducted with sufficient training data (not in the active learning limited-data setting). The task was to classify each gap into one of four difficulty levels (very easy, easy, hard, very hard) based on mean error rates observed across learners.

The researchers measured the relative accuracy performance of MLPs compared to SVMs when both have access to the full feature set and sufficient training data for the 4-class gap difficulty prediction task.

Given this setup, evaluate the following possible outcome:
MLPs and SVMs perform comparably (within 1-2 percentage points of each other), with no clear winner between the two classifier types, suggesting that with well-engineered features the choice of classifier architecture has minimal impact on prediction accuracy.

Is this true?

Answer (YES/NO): YES